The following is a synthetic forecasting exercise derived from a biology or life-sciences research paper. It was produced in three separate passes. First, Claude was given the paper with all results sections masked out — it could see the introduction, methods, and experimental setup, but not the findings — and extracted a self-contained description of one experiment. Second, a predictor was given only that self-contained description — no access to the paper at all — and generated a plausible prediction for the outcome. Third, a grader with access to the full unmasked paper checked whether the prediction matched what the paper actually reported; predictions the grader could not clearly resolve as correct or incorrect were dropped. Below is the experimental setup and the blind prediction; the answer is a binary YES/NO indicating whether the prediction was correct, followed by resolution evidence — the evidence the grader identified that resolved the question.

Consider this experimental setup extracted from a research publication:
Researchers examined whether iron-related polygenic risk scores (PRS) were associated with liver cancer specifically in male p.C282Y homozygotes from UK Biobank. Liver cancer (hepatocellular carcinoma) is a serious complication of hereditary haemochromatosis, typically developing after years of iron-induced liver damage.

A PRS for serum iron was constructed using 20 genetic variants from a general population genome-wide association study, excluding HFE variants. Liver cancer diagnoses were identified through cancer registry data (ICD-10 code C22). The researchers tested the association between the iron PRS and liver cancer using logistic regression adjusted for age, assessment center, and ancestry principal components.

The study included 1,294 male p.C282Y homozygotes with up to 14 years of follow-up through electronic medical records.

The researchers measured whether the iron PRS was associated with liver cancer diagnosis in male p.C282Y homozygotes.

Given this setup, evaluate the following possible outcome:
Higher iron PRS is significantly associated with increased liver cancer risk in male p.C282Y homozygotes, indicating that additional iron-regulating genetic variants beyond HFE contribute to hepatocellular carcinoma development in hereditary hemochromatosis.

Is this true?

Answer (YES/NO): YES